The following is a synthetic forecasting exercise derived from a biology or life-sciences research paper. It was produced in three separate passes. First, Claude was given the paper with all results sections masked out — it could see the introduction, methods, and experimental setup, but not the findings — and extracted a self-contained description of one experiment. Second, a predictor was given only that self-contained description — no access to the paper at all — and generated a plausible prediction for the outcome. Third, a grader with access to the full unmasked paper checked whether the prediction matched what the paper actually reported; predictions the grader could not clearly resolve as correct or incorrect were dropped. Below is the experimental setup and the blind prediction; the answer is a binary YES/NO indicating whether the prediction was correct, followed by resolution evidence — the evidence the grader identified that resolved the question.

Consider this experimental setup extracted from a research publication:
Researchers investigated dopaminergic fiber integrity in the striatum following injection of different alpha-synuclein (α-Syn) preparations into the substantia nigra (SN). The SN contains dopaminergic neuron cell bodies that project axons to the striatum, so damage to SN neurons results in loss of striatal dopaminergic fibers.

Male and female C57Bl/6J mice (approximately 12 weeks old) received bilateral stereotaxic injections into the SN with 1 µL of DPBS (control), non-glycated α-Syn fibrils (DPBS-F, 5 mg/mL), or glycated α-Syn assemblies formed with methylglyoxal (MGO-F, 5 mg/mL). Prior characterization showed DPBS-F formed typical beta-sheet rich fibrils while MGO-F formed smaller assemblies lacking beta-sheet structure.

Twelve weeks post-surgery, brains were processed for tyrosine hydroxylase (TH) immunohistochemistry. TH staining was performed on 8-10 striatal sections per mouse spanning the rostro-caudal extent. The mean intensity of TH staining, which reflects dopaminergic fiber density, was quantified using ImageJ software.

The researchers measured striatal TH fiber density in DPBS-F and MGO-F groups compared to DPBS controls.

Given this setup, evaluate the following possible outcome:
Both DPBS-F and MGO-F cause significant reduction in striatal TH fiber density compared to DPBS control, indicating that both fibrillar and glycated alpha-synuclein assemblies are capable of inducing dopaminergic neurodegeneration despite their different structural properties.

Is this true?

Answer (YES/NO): NO